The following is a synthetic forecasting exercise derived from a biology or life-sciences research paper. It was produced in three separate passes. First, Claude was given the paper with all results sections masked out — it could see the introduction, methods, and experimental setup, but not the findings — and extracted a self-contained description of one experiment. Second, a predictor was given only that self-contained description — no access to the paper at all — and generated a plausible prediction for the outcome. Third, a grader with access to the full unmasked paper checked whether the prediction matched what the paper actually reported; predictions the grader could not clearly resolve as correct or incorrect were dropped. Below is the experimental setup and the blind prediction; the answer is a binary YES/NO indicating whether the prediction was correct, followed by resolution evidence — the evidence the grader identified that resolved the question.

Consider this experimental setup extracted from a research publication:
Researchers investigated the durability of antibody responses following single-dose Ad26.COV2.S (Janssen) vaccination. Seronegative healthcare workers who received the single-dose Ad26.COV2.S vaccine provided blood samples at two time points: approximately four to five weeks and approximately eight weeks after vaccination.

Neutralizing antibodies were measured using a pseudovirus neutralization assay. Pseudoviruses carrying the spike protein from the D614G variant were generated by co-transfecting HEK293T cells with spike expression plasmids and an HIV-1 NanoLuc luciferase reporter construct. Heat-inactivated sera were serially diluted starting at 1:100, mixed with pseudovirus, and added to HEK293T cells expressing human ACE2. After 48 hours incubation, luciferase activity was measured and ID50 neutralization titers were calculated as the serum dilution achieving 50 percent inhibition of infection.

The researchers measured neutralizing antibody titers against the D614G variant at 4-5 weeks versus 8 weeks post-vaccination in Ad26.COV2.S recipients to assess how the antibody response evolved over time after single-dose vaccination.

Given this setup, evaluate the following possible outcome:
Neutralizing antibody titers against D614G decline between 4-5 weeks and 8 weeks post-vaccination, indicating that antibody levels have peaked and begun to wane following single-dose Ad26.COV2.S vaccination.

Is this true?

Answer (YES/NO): NO